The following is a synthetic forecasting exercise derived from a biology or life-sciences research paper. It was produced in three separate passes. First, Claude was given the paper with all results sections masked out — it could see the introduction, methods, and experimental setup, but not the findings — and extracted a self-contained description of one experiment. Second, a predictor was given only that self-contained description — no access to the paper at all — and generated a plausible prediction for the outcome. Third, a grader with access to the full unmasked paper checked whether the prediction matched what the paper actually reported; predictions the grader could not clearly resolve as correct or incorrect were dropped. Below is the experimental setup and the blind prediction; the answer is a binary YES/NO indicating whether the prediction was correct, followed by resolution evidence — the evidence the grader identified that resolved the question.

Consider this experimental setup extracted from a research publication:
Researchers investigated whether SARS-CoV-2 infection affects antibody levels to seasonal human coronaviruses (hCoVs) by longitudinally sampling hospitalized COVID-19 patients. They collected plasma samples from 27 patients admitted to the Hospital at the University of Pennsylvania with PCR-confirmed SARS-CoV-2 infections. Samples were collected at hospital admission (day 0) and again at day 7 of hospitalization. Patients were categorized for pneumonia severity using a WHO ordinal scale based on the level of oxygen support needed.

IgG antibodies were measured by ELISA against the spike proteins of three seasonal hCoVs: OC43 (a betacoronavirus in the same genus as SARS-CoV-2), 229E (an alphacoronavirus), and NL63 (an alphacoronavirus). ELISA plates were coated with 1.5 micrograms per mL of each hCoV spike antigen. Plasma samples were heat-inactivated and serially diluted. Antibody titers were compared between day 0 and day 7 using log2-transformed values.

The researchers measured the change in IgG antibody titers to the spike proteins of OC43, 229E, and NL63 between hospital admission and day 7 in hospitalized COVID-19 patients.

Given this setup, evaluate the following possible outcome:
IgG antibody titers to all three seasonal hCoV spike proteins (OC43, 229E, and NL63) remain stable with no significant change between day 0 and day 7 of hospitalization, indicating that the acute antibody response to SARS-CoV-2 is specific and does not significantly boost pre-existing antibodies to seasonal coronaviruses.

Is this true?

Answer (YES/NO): NO